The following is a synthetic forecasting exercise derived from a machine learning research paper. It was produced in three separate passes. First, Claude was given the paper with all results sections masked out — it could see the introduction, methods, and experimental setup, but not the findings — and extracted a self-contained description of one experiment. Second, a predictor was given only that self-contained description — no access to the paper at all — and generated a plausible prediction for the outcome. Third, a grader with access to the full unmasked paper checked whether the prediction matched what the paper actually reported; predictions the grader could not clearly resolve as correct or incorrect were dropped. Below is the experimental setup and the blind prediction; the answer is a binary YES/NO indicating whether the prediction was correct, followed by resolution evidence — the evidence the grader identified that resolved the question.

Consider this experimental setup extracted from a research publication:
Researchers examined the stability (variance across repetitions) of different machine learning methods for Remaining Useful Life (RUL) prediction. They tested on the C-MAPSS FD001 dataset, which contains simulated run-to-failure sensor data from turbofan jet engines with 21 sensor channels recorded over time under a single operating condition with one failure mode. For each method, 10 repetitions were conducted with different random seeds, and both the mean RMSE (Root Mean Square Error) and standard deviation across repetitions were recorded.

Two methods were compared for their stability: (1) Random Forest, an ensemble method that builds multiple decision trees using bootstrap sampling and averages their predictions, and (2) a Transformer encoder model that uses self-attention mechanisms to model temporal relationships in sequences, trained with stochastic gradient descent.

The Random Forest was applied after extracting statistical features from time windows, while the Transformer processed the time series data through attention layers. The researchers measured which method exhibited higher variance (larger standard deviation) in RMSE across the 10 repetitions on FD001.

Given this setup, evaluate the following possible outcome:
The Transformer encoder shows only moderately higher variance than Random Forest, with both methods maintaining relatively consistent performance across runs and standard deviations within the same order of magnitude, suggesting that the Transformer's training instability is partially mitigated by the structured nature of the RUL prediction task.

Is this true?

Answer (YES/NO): NO